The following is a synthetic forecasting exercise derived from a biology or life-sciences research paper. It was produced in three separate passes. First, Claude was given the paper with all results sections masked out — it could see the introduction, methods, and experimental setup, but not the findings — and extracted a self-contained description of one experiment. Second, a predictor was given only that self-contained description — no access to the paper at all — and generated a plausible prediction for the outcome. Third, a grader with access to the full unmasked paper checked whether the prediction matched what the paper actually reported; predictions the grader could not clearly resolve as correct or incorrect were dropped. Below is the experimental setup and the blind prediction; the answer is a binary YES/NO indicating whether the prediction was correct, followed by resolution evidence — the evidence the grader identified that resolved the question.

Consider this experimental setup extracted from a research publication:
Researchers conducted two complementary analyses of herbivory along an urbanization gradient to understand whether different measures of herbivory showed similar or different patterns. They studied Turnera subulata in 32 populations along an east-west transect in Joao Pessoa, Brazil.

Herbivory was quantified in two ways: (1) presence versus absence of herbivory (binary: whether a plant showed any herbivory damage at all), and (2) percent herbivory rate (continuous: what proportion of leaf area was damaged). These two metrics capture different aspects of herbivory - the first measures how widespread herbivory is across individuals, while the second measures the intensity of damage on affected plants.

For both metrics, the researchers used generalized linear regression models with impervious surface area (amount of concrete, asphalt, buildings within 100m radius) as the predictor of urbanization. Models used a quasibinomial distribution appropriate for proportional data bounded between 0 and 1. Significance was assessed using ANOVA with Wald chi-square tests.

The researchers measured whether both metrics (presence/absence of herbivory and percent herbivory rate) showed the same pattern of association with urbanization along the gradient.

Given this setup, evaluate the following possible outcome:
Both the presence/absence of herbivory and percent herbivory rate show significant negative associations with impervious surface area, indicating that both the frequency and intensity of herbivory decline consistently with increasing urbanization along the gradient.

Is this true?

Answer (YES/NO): NO